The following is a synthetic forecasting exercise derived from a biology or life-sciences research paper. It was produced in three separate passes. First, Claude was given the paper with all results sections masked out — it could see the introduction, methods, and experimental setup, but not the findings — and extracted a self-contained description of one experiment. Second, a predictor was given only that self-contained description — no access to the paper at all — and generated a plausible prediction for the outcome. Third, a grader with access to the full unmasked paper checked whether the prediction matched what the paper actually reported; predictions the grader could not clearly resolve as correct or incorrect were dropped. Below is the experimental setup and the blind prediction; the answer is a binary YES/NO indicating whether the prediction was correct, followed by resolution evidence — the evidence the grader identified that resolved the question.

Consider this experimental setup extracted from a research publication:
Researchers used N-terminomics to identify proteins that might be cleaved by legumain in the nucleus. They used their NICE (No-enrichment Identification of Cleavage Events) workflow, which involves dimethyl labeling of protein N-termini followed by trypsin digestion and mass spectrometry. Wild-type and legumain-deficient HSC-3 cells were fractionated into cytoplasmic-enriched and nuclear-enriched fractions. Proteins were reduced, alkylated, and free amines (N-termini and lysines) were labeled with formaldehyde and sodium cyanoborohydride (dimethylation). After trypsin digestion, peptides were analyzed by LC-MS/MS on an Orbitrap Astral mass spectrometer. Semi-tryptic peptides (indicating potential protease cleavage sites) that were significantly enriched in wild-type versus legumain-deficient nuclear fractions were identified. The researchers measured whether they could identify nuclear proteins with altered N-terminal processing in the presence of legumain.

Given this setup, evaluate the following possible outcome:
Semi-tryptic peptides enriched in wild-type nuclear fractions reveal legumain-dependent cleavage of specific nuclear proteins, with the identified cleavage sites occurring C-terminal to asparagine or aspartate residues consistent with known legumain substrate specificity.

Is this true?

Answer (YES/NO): YES